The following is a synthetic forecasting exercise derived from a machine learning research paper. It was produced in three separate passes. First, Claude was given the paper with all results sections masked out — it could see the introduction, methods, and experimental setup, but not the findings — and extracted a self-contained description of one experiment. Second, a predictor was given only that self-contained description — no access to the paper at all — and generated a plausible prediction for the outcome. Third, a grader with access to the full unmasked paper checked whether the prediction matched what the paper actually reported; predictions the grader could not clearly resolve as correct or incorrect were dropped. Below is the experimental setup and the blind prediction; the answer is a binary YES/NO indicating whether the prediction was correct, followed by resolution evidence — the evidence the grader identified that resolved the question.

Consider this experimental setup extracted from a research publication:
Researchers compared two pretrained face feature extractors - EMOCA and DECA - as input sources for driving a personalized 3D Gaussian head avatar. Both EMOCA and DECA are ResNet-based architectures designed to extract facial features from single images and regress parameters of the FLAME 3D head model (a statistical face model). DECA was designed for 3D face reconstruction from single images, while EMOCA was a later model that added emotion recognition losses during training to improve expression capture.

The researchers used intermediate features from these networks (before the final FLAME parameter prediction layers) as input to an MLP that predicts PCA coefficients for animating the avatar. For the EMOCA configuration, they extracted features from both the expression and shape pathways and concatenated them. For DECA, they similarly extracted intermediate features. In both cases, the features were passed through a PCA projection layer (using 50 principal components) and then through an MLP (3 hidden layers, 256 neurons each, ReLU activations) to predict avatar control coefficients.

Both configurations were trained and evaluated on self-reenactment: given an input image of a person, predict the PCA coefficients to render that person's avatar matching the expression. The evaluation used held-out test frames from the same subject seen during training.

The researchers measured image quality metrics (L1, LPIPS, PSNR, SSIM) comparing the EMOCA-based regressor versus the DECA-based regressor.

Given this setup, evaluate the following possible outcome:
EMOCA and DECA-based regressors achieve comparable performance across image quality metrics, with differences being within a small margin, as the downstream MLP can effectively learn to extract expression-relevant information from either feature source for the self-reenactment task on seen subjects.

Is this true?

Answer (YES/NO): YES